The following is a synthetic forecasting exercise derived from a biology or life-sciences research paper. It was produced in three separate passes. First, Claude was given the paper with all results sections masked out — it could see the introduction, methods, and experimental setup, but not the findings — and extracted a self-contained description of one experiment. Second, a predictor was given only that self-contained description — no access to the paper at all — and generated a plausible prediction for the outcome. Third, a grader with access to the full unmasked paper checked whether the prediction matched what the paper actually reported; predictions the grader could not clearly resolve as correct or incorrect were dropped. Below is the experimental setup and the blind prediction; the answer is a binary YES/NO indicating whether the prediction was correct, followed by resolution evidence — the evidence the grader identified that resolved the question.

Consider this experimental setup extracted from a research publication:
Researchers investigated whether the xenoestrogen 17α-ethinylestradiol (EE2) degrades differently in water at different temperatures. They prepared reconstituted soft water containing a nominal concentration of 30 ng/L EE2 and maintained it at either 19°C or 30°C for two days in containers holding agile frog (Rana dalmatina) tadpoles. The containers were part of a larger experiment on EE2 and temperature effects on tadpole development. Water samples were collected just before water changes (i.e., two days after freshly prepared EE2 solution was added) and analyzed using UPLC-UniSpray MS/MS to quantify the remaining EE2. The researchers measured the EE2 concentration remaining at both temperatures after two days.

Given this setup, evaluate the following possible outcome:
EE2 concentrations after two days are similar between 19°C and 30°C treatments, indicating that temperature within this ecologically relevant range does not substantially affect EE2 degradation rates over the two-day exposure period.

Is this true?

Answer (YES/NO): NO